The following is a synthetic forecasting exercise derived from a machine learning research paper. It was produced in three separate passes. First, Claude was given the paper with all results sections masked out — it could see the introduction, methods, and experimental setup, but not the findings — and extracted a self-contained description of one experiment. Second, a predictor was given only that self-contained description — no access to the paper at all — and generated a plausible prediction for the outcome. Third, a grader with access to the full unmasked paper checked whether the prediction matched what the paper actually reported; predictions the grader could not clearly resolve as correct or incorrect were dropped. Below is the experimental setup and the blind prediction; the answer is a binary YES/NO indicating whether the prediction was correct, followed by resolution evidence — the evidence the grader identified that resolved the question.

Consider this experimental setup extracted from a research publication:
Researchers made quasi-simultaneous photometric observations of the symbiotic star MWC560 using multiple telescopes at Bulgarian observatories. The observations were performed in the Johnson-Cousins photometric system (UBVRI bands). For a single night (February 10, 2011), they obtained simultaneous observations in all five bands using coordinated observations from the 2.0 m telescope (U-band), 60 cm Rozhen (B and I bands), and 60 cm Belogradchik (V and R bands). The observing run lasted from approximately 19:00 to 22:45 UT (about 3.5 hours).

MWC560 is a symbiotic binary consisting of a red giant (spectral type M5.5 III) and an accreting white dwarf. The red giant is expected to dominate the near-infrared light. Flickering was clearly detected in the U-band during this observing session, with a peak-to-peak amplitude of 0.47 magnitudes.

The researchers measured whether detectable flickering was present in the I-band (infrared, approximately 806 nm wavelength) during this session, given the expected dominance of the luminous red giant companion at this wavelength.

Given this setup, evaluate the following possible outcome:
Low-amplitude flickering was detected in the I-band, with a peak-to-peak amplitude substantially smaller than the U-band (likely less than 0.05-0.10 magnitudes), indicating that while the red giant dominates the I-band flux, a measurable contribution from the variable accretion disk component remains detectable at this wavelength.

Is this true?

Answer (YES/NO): YES